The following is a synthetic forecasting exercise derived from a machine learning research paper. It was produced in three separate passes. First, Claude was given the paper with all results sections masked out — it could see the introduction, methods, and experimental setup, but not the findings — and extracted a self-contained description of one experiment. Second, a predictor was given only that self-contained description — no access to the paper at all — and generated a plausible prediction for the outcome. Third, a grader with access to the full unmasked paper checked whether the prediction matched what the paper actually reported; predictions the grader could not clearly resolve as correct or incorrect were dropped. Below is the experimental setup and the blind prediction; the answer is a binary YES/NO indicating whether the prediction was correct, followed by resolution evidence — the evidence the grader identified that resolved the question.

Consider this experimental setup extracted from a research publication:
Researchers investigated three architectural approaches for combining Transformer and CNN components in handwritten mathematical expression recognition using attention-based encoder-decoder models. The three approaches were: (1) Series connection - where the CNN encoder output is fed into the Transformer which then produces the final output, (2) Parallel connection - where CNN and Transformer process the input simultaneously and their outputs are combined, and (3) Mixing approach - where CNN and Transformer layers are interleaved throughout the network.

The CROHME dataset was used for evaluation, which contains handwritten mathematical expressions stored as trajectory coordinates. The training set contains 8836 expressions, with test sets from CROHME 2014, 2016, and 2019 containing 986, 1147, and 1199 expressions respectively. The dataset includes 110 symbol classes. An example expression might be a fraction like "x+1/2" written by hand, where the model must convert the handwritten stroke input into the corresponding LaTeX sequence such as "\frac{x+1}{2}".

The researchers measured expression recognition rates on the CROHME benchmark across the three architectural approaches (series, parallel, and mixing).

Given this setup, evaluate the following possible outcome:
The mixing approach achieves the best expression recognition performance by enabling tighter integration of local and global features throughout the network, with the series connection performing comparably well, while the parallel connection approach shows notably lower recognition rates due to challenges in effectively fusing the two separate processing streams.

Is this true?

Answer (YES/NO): NO